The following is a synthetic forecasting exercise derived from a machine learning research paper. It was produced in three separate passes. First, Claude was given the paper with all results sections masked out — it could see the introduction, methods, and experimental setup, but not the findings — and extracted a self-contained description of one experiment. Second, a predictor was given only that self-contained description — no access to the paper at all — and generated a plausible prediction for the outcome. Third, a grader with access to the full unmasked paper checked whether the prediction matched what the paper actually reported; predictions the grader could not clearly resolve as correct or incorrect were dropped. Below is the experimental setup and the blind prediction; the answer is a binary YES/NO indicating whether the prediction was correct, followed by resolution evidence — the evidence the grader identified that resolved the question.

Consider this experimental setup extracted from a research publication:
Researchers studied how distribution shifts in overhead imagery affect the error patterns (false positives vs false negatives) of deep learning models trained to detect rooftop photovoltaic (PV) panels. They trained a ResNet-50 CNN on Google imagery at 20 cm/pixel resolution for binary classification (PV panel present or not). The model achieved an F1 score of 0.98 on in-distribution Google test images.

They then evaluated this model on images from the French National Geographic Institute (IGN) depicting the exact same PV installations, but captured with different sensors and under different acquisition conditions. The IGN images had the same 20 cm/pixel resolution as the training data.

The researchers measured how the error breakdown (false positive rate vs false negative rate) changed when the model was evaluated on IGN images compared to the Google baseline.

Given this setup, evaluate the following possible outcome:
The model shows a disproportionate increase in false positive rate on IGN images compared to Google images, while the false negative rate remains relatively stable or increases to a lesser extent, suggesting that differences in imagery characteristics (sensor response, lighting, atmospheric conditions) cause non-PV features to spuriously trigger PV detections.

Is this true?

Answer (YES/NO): NO